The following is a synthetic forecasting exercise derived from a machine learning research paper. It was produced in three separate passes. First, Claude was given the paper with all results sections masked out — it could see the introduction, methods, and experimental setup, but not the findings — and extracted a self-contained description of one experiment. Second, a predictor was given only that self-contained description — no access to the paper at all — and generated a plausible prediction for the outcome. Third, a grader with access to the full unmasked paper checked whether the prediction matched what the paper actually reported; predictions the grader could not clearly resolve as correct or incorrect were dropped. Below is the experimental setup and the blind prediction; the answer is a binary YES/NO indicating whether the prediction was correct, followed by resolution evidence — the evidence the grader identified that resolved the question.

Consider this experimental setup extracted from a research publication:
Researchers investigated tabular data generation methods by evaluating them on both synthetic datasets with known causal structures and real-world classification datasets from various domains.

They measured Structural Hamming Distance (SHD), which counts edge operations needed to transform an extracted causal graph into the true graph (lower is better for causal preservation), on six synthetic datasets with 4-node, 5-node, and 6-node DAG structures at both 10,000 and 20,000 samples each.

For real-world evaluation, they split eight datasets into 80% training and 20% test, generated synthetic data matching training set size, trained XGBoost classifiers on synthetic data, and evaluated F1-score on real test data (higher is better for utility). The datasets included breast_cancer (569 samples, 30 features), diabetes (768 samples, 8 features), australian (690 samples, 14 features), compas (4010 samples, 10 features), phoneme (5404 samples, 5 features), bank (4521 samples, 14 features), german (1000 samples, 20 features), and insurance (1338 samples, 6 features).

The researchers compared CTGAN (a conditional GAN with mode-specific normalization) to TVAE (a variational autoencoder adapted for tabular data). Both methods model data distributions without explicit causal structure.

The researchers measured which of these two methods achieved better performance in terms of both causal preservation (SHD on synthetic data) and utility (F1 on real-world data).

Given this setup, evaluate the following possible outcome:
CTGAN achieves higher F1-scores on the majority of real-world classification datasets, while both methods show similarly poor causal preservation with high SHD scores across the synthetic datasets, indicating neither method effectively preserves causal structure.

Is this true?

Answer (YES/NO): NO